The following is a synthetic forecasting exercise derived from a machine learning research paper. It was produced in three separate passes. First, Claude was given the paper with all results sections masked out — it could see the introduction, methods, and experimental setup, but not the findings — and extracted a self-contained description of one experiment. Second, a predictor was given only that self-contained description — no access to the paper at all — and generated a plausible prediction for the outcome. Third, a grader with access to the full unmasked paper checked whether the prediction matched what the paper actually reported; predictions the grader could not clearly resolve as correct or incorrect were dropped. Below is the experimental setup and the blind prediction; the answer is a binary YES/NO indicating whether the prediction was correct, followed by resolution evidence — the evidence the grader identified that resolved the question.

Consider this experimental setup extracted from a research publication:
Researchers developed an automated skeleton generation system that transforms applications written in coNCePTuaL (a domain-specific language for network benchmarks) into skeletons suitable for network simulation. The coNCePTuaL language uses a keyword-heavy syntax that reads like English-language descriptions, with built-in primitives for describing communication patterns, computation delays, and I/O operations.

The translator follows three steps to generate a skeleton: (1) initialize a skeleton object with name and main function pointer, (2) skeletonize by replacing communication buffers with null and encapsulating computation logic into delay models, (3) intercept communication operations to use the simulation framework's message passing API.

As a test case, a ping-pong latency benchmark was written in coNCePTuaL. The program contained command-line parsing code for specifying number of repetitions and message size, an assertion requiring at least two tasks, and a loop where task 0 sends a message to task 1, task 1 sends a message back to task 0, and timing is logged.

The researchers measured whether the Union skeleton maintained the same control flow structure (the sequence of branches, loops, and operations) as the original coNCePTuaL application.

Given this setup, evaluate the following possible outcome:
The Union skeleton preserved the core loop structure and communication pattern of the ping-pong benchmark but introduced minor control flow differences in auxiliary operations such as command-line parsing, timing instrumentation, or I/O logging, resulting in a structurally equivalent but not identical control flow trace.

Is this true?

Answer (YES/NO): NO